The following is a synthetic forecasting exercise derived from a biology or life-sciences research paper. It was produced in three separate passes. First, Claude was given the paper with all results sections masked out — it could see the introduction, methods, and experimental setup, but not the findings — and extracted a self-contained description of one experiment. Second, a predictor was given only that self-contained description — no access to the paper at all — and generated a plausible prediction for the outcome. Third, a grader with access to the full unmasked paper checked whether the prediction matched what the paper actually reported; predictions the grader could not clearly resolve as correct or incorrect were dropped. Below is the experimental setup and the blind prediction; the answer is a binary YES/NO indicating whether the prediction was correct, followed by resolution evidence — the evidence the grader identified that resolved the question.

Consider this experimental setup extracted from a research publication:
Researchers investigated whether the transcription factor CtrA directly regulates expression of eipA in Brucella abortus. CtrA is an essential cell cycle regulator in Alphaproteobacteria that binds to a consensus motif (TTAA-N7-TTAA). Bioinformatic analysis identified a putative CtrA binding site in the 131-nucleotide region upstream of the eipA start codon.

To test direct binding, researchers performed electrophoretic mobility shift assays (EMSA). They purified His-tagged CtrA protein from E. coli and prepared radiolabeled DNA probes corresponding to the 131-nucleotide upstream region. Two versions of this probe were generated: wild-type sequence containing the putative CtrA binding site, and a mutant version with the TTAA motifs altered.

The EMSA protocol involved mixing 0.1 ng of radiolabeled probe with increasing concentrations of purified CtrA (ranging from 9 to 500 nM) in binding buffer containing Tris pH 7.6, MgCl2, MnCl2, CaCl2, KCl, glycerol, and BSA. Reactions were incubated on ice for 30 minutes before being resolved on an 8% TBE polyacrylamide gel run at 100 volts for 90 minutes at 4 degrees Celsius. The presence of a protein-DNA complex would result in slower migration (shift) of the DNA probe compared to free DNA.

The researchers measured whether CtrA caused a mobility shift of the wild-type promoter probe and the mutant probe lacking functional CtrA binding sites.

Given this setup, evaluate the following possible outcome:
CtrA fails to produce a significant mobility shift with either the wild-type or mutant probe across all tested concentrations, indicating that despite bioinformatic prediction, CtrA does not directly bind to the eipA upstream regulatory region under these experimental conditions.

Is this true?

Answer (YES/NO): NO